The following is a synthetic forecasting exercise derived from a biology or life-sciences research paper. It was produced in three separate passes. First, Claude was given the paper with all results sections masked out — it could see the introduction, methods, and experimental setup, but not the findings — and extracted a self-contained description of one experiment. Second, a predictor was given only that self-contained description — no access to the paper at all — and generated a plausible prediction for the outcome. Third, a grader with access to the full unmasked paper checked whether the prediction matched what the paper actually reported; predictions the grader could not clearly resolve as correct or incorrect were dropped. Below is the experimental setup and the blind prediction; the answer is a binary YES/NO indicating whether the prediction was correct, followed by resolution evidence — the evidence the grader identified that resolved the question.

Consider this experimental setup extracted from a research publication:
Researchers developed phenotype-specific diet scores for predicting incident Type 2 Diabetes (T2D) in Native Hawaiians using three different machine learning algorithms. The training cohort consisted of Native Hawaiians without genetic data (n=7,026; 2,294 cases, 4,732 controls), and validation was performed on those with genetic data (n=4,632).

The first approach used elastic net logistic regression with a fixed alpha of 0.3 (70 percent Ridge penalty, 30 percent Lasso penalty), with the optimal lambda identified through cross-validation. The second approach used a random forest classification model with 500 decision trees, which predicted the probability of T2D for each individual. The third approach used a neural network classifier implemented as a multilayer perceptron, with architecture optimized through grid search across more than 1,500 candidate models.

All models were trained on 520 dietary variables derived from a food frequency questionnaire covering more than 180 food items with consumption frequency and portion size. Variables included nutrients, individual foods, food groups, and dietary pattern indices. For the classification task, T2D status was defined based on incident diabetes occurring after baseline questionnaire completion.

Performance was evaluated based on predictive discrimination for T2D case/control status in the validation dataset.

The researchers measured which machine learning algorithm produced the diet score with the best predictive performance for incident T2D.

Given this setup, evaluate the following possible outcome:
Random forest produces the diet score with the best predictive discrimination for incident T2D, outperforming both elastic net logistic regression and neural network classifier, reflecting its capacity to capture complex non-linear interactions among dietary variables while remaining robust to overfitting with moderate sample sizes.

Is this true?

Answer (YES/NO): YES